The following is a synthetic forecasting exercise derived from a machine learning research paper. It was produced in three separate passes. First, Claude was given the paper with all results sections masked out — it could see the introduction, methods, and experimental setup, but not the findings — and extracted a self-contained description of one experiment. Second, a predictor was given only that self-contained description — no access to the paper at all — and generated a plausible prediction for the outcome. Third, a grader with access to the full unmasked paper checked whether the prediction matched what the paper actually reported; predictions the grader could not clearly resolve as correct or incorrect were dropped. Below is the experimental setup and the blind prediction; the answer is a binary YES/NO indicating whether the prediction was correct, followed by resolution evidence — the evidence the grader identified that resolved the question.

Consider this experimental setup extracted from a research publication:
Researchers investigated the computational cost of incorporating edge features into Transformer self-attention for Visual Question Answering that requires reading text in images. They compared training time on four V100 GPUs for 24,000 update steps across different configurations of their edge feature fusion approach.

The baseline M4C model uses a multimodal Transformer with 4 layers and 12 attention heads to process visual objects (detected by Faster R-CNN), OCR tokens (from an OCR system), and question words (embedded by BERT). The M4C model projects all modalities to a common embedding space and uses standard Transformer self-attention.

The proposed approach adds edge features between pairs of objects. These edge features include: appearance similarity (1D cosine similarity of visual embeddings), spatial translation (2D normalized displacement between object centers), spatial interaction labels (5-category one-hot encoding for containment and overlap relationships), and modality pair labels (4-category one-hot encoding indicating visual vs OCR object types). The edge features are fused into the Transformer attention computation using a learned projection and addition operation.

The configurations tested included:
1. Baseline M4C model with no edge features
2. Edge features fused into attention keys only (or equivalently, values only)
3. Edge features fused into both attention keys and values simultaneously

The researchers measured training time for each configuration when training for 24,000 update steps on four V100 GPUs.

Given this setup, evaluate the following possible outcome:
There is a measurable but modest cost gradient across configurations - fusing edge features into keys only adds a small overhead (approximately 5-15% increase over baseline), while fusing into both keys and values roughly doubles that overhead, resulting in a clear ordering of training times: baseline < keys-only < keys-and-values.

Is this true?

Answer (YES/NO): NO